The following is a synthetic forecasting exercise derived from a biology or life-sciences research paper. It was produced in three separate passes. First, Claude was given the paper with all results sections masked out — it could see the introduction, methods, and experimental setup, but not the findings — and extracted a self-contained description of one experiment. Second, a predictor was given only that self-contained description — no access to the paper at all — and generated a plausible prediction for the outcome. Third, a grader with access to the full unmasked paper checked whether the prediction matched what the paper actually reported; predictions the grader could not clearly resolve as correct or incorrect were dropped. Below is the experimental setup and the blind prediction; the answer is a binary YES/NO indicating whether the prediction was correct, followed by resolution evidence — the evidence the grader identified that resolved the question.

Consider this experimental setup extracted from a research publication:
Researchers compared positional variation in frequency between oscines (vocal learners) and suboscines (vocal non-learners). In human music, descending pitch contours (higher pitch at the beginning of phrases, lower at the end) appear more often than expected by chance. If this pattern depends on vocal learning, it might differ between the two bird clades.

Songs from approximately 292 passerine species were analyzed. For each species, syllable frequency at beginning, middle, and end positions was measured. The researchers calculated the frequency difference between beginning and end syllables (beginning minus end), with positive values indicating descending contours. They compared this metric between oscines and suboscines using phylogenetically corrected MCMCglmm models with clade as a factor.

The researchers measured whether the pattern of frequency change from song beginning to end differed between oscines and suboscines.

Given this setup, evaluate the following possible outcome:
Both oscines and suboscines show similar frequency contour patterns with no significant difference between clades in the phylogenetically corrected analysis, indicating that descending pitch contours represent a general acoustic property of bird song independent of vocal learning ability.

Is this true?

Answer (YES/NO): YES